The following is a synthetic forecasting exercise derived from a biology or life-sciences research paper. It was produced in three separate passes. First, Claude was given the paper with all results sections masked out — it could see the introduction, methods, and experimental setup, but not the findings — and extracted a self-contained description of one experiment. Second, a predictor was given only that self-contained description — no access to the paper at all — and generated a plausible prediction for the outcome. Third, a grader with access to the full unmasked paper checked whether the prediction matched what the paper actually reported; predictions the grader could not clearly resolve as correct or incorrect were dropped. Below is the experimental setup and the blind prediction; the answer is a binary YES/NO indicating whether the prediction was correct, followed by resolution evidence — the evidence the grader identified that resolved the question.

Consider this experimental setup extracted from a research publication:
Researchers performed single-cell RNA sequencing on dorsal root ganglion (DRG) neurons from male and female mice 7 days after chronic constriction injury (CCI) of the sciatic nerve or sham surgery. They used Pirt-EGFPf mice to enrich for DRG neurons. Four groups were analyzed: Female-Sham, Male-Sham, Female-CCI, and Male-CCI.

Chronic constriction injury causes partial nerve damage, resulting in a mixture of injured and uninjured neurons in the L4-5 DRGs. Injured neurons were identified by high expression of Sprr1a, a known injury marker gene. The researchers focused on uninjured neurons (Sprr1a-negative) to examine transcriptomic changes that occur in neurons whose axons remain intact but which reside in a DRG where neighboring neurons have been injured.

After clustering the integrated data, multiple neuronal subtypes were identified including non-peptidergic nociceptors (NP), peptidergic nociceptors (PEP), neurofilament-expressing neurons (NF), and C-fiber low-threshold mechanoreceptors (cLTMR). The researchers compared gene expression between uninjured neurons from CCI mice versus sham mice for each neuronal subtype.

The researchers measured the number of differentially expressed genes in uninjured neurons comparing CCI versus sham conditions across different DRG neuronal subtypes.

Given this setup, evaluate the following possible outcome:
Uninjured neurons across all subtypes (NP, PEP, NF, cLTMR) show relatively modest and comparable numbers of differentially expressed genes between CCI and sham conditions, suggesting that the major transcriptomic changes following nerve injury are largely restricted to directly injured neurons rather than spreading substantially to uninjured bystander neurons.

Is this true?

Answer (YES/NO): NO